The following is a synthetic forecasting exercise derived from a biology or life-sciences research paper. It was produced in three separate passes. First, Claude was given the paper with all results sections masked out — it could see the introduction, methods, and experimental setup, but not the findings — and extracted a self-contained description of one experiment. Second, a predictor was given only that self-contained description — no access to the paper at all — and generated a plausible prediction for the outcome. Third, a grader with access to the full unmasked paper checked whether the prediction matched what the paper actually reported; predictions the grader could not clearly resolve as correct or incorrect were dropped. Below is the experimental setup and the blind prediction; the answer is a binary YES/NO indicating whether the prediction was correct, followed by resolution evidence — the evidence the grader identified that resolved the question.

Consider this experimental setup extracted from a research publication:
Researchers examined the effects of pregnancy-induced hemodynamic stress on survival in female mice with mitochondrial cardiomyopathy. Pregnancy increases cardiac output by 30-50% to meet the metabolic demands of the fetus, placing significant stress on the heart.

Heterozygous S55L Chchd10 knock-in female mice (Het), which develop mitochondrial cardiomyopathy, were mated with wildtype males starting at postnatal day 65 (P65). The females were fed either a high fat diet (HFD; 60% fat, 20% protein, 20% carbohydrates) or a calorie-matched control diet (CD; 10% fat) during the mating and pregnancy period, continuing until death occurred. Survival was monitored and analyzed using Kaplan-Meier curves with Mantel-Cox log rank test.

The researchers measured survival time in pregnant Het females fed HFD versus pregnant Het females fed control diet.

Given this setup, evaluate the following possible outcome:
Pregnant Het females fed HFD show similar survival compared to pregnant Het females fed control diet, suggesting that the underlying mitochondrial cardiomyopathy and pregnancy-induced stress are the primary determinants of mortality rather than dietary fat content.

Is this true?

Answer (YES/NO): NO